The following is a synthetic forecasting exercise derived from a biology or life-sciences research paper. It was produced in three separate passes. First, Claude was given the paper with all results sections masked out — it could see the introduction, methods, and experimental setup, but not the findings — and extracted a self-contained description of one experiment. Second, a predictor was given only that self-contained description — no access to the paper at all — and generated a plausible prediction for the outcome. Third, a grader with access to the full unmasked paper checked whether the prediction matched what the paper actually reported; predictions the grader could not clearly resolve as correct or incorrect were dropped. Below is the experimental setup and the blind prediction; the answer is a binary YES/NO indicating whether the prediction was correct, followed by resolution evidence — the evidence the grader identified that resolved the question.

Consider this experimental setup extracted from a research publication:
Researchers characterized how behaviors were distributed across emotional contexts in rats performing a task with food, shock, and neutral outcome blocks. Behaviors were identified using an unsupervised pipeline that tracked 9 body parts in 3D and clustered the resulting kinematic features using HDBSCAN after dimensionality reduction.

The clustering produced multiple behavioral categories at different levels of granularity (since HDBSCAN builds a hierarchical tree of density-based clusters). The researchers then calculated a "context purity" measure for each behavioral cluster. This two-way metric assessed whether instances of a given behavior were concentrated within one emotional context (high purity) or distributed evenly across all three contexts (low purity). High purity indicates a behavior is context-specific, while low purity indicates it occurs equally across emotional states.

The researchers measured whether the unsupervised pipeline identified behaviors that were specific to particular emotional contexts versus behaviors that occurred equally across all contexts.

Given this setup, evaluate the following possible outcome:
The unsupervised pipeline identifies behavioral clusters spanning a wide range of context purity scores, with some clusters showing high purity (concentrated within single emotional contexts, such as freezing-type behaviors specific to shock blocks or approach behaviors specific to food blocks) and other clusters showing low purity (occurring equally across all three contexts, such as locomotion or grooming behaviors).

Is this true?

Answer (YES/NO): YES